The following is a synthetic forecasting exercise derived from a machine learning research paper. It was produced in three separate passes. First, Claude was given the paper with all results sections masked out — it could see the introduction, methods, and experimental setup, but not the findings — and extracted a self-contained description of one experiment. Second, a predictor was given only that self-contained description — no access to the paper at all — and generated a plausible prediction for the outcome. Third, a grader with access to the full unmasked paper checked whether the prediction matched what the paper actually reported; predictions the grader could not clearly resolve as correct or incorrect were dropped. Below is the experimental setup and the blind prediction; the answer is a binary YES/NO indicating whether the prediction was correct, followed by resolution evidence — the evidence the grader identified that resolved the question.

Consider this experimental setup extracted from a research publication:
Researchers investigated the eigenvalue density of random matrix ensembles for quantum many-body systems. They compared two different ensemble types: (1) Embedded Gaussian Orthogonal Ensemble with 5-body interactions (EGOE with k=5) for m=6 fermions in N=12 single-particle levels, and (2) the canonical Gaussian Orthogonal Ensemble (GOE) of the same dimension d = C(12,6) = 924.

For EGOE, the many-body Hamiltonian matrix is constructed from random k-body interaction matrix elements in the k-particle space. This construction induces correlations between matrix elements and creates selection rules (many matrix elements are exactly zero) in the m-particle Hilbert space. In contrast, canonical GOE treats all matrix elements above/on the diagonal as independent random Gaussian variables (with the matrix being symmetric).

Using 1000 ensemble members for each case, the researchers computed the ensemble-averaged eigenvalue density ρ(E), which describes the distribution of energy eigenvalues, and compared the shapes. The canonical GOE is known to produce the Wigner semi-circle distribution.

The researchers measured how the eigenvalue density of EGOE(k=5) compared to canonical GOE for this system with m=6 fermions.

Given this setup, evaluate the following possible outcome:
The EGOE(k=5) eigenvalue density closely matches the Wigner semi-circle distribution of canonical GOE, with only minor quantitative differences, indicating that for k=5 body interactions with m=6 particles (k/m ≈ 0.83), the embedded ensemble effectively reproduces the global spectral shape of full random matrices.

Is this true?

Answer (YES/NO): YES